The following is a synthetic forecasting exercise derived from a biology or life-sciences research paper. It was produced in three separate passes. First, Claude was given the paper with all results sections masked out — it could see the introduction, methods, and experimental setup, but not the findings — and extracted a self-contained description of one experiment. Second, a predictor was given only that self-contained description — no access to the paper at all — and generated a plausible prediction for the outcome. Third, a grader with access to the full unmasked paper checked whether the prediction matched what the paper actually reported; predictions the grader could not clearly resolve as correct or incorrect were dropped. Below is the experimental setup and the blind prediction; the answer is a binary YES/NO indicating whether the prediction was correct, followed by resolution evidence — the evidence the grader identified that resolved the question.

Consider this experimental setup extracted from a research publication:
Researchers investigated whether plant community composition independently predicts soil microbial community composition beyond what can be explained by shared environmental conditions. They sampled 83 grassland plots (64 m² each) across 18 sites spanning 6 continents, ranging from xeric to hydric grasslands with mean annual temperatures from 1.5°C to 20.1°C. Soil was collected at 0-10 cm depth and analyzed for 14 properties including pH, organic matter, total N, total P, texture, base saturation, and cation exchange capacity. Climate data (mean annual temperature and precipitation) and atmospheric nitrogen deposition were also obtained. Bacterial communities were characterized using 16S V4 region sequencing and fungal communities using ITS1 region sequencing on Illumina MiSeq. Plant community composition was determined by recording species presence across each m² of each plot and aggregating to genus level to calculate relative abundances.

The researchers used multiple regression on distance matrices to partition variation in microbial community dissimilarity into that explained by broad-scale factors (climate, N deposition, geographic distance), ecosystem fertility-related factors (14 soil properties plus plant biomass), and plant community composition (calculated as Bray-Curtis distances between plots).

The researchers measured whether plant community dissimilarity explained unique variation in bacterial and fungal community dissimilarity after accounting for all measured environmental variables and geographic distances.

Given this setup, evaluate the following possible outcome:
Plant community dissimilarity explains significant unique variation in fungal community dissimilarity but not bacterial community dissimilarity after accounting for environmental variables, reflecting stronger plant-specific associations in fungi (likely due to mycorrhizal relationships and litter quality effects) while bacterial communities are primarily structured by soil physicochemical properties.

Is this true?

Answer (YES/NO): NO